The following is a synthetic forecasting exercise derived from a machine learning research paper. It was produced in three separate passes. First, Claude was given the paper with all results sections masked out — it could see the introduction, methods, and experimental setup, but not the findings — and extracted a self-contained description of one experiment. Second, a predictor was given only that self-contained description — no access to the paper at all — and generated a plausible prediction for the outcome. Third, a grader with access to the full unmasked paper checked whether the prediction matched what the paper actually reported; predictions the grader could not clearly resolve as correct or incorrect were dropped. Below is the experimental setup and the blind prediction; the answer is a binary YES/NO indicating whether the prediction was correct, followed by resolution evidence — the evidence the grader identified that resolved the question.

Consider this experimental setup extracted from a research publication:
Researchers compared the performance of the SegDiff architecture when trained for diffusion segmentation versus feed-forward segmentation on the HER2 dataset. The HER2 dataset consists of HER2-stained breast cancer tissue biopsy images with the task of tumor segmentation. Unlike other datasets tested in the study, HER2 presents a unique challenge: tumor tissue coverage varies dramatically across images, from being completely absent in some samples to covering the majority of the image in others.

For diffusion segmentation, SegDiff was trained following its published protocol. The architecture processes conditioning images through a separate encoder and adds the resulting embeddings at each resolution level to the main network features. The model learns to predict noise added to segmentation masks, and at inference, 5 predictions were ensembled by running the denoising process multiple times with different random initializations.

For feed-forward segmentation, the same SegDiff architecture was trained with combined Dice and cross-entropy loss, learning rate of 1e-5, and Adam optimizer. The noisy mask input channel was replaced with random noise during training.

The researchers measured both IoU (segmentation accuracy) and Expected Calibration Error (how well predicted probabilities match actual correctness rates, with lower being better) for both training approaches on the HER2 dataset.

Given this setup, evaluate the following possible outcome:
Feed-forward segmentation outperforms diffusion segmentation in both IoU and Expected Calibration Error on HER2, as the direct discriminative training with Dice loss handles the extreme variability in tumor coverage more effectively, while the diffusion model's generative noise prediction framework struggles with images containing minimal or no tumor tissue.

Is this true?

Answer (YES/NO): NO